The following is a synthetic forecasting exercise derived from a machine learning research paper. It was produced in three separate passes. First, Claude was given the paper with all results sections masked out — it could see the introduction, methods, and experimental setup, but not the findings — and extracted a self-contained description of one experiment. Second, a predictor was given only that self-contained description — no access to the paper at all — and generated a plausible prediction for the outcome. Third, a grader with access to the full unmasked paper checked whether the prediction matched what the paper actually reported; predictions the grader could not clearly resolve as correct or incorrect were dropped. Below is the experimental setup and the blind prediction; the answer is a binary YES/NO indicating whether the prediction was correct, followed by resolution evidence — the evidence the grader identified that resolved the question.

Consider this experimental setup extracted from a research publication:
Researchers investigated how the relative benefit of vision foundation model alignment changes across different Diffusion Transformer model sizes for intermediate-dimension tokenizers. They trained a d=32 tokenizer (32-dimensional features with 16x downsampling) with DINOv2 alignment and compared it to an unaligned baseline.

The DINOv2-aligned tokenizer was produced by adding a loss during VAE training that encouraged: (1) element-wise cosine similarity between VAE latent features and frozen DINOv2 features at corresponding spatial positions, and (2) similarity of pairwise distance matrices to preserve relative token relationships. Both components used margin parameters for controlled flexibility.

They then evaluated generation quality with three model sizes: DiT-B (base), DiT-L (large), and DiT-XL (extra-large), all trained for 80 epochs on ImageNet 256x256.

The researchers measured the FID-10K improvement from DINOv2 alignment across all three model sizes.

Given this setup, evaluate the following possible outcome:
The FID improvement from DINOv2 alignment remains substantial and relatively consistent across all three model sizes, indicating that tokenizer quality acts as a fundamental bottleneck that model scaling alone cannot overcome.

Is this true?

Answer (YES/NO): NO